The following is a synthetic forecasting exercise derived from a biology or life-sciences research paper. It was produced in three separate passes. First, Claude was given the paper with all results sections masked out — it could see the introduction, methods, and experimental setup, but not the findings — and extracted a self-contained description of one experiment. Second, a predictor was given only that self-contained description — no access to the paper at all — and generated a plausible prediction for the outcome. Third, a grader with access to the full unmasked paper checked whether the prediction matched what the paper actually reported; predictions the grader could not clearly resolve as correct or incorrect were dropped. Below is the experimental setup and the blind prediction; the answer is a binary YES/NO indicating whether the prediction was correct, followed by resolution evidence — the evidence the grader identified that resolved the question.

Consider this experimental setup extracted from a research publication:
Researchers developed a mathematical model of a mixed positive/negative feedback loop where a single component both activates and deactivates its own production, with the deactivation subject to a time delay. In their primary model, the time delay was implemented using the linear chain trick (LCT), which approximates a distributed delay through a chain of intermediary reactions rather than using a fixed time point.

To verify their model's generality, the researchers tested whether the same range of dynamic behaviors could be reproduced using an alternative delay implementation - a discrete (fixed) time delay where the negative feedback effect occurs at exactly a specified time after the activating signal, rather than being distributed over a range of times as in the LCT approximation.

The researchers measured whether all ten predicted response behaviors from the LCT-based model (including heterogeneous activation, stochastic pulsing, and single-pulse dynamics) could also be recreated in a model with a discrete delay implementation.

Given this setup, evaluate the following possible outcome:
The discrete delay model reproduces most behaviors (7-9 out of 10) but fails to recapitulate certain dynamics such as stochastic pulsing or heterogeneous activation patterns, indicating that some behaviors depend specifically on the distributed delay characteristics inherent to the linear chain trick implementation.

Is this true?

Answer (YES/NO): NO